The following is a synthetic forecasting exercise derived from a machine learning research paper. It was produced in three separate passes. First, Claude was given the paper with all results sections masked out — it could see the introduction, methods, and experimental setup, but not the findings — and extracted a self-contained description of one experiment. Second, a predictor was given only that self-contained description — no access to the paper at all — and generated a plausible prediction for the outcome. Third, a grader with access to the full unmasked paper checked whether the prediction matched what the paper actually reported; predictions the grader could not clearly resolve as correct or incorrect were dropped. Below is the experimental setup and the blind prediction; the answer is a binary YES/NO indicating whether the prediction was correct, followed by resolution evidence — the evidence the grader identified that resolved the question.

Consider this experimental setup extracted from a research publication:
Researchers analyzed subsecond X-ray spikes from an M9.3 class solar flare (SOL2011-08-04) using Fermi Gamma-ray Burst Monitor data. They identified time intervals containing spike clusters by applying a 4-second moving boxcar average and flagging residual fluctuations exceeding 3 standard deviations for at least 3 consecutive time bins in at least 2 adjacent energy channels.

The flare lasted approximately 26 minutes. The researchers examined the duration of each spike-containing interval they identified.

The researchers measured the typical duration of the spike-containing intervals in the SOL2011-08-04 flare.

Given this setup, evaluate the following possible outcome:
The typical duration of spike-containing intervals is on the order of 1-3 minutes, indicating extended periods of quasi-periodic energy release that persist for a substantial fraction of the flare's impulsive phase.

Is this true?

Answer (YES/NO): YES